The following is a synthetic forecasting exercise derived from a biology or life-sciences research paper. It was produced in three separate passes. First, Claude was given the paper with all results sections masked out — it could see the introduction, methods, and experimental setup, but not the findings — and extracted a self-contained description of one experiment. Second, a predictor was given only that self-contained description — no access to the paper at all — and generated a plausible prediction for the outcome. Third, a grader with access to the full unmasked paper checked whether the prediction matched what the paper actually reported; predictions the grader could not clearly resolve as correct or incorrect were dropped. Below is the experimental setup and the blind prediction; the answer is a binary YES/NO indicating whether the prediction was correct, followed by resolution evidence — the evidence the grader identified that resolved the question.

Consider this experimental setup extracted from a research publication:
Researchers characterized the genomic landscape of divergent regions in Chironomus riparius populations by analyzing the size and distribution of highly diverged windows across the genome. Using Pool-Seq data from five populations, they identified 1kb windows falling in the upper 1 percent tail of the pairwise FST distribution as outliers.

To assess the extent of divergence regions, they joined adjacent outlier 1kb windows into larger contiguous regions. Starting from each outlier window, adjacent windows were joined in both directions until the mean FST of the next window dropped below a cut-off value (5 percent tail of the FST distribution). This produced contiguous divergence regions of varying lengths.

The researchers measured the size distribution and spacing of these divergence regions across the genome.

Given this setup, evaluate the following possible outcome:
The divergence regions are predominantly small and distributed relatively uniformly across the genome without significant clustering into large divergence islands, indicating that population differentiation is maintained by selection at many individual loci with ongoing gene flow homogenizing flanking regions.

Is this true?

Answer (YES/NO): YES